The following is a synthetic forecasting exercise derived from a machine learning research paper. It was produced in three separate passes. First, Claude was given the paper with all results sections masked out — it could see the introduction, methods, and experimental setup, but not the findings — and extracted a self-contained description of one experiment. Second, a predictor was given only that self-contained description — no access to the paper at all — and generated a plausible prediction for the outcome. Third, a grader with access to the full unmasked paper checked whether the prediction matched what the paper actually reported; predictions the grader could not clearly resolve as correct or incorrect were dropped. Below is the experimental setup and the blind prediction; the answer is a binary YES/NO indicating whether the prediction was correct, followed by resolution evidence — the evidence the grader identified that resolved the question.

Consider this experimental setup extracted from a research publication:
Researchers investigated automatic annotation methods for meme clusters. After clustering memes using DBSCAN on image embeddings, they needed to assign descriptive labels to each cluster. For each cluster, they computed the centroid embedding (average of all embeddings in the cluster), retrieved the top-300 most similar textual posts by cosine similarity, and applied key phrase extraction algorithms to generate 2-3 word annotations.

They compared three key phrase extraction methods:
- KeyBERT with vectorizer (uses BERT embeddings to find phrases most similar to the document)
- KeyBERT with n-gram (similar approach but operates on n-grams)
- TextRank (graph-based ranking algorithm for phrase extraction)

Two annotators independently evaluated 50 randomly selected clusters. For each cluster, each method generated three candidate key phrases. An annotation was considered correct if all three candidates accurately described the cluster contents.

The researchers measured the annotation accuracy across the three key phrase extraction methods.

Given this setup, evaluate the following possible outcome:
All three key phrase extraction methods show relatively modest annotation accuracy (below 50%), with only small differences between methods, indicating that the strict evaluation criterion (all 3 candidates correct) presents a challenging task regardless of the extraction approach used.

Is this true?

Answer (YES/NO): NO